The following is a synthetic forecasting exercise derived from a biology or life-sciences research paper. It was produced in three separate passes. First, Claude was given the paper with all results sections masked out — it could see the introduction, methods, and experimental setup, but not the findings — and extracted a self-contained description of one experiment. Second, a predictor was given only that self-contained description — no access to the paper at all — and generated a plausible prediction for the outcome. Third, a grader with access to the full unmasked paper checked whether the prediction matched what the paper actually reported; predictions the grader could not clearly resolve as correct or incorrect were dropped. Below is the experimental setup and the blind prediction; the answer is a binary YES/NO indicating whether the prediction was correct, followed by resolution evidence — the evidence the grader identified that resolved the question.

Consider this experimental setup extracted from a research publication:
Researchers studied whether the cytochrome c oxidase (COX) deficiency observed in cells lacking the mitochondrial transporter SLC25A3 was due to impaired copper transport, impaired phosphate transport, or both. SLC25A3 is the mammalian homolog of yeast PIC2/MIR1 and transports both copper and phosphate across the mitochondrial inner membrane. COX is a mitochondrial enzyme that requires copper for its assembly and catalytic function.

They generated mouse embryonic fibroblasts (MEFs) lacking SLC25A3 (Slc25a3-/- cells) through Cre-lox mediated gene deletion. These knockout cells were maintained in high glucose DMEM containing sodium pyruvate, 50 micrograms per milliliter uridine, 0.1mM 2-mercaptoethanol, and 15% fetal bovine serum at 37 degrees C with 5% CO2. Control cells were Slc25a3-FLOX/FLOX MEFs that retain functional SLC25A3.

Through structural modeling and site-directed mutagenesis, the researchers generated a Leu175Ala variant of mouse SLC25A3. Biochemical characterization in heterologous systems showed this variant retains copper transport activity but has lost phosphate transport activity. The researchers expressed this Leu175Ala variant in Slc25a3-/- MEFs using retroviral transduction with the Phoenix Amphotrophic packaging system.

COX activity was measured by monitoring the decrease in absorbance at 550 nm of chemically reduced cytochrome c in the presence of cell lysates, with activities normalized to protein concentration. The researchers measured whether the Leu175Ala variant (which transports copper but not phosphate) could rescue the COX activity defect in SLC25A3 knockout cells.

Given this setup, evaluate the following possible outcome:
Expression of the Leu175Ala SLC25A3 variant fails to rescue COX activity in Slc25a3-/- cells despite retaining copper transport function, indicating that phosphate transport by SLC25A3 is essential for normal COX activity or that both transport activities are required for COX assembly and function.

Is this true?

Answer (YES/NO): NO